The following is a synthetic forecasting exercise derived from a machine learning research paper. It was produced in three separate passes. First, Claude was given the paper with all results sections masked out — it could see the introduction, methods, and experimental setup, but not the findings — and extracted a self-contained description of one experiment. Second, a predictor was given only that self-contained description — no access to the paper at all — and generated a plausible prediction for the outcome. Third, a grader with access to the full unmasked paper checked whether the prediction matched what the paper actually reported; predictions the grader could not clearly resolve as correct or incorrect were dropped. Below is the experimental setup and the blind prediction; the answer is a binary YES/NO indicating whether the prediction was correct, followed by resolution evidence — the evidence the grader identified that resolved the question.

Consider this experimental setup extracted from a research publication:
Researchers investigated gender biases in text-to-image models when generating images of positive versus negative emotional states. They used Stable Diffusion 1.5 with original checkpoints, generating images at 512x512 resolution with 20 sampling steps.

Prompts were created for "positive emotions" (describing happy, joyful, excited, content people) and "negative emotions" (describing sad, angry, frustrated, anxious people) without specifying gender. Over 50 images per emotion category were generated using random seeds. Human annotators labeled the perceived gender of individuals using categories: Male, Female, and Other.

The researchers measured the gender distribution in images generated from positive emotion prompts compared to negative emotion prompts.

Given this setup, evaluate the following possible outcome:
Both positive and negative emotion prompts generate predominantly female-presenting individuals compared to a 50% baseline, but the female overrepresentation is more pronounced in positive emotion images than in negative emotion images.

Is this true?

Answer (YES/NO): NO